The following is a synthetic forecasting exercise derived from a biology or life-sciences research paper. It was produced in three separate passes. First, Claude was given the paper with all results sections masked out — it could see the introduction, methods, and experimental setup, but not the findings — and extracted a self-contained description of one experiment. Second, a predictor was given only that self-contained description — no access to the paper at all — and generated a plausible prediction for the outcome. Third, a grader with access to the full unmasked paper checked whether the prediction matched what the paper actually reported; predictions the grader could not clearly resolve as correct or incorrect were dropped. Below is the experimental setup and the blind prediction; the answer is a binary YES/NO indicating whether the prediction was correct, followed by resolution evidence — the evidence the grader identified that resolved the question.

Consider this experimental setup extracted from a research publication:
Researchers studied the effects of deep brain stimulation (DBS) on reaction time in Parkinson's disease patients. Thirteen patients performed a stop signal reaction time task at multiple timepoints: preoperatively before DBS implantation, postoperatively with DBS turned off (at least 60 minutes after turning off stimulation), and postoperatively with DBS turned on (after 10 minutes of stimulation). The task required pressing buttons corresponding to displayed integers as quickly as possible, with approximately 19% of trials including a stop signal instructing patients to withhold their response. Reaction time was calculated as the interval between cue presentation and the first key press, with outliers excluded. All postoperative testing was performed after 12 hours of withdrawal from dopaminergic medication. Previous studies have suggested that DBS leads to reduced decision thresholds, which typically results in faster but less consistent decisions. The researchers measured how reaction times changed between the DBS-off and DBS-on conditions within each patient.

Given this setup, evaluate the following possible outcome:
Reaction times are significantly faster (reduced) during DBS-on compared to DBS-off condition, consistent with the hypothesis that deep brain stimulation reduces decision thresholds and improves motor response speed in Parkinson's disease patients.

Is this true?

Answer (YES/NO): NO